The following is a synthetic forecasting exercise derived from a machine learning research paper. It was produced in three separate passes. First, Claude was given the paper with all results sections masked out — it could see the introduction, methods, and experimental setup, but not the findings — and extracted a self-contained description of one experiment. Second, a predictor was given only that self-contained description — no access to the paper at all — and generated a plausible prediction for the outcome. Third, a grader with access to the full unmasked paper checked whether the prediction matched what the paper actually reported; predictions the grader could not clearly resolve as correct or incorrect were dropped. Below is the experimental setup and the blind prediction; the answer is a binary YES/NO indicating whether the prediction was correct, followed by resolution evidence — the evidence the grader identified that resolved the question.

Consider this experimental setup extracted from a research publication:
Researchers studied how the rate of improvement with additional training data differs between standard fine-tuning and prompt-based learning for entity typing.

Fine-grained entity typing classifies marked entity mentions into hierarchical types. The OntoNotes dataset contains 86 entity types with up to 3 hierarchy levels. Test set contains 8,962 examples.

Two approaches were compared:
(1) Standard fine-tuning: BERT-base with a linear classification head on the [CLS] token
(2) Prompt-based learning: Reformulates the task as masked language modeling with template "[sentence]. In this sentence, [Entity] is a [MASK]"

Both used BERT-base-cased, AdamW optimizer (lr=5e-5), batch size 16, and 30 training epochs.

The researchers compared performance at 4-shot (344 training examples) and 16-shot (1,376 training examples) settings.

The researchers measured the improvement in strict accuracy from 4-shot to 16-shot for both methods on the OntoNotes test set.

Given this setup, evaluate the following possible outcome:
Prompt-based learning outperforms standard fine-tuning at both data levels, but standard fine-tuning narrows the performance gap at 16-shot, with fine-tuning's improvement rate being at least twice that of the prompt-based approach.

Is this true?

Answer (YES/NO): YES